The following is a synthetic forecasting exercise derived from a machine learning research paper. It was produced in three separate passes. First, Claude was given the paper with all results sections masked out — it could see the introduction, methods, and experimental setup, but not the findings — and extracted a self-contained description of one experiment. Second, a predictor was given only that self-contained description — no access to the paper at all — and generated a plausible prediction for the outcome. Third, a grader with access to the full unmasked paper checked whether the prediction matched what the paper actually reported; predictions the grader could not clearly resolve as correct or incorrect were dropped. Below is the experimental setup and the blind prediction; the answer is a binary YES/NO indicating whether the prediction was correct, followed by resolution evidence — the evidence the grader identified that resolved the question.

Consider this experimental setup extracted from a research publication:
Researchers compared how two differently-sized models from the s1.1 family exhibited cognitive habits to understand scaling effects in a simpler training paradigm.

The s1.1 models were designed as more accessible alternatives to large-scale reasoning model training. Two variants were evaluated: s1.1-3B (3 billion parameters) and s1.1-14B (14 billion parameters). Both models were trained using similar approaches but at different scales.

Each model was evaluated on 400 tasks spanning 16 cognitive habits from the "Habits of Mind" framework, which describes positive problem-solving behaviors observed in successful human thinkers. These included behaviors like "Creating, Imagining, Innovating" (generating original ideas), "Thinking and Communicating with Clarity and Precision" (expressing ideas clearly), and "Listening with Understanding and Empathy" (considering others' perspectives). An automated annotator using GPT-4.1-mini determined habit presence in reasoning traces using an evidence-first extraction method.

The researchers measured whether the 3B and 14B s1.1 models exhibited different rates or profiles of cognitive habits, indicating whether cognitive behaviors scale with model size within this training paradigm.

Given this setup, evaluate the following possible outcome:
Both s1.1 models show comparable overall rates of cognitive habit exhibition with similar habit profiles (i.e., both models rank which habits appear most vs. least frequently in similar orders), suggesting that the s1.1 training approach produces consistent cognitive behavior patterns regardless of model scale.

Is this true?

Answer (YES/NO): YES